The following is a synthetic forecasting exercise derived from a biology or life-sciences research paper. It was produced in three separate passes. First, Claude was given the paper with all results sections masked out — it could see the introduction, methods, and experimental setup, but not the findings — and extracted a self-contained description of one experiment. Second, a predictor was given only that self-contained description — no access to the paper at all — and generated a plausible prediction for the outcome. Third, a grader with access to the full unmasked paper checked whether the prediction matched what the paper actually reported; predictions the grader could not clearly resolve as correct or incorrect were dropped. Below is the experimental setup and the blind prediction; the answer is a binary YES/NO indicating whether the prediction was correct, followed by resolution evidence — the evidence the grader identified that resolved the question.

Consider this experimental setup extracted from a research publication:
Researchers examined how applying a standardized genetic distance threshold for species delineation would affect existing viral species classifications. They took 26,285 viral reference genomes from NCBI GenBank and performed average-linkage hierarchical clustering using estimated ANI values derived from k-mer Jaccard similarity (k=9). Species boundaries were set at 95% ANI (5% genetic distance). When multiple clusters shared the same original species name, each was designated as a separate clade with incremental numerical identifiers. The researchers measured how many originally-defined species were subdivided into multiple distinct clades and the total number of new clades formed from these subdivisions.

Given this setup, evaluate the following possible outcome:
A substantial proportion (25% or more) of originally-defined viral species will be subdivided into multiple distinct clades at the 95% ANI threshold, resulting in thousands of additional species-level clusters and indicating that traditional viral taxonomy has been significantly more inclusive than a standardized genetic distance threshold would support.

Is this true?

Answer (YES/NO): NO